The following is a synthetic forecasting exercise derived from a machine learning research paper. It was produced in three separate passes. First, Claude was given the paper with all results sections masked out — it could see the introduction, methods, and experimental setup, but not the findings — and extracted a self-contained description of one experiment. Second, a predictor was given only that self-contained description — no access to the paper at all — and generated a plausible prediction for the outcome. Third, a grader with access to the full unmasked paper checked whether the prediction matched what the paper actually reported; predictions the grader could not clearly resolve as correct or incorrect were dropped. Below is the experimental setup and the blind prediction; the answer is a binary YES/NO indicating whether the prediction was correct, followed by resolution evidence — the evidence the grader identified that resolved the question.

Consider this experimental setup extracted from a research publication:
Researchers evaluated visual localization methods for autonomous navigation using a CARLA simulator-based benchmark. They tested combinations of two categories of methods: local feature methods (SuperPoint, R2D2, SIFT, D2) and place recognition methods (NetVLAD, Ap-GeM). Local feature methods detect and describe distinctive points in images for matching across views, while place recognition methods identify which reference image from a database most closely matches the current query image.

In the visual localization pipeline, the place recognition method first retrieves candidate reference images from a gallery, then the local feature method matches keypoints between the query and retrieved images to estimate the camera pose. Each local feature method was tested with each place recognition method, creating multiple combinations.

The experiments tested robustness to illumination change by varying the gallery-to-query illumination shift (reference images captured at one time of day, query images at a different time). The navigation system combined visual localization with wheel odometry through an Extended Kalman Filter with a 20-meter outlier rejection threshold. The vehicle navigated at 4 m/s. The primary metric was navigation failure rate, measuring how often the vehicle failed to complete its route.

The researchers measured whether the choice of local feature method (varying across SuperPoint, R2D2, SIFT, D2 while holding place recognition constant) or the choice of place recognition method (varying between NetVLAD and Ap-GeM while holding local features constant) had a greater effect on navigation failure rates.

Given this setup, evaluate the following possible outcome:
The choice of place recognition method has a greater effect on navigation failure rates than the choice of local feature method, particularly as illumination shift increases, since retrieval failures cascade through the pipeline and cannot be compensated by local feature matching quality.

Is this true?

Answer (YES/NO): NO